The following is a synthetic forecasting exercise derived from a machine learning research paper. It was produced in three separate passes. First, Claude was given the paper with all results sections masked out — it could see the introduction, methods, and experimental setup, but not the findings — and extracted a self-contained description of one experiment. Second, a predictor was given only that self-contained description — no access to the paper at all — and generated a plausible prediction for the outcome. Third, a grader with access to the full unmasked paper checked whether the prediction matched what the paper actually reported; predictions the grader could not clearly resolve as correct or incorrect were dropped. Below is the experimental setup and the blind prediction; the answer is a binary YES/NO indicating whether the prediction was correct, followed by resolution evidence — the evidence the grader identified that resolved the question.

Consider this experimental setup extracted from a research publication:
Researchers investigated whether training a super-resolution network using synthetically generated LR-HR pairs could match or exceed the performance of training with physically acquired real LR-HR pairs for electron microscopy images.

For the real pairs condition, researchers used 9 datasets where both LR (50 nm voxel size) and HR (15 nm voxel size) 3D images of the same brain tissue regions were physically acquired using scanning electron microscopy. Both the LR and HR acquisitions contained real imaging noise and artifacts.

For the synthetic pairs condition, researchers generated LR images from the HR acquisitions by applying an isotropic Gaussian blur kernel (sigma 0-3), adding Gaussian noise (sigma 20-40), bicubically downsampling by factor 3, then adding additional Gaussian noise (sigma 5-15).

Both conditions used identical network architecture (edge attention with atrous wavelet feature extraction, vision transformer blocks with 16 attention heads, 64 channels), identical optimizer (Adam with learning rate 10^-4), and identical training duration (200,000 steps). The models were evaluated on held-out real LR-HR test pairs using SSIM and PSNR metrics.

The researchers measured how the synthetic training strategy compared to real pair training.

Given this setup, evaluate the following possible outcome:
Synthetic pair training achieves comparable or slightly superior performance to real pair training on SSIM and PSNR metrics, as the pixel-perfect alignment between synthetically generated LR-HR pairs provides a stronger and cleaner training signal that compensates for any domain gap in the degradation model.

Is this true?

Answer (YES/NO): NO